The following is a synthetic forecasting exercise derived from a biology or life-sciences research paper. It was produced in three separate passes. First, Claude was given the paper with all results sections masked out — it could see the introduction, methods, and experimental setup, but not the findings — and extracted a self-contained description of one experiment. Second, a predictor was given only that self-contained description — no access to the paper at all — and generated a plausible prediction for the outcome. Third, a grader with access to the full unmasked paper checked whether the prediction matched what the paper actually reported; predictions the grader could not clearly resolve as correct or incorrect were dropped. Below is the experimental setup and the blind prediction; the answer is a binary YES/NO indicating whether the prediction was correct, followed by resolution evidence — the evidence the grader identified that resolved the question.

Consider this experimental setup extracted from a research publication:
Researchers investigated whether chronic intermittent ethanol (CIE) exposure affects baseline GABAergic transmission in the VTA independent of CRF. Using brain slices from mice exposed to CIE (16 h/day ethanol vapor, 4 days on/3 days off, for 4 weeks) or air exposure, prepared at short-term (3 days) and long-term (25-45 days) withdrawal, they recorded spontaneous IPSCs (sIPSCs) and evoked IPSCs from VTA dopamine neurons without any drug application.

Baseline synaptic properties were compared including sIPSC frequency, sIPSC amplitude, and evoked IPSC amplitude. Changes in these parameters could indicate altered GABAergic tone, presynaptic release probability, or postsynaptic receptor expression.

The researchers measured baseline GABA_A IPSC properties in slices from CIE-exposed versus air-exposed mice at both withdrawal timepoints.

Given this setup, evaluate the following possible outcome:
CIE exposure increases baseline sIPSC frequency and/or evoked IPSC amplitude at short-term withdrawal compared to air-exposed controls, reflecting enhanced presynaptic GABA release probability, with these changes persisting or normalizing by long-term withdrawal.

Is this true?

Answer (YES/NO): YES